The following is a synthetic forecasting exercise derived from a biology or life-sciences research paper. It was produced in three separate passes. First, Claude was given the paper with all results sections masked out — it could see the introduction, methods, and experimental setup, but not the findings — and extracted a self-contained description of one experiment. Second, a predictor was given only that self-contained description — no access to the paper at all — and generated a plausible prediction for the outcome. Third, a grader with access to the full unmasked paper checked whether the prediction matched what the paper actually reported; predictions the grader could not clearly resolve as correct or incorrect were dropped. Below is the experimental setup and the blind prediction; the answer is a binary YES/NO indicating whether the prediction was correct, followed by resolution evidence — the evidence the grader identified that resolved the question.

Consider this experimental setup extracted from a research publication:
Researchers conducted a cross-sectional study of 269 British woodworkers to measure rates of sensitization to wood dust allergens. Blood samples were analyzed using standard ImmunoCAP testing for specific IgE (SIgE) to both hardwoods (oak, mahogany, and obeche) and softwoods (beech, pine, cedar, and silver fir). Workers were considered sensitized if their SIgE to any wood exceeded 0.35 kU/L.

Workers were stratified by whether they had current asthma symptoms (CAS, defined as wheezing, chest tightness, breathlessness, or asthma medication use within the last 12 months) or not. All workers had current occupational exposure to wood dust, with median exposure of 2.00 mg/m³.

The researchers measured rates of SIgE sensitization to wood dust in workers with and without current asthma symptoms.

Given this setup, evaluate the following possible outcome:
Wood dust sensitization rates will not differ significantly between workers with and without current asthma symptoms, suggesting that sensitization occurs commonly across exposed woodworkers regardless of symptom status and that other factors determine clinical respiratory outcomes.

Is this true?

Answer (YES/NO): YES